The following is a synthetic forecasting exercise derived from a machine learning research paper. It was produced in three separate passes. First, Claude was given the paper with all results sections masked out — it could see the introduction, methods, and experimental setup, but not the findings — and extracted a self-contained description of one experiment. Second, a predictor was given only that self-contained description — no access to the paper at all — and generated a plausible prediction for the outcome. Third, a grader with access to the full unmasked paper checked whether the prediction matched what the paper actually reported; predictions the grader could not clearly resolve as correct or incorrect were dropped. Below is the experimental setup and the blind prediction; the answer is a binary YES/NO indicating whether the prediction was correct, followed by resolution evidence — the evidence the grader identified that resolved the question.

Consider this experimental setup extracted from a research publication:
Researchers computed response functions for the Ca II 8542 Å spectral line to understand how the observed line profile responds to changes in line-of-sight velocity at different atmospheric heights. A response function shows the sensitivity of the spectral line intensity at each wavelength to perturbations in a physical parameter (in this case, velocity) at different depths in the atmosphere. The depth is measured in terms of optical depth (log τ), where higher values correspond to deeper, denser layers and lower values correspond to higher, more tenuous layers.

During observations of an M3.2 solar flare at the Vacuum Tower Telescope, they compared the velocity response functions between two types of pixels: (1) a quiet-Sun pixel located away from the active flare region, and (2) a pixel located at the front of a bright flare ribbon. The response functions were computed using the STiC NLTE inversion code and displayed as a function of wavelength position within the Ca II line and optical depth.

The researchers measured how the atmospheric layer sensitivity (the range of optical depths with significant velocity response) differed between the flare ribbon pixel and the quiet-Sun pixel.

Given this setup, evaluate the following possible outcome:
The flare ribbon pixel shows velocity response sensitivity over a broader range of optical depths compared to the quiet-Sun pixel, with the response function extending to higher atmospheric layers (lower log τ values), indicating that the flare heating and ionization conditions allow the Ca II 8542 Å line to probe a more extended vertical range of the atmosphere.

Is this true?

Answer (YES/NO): NO